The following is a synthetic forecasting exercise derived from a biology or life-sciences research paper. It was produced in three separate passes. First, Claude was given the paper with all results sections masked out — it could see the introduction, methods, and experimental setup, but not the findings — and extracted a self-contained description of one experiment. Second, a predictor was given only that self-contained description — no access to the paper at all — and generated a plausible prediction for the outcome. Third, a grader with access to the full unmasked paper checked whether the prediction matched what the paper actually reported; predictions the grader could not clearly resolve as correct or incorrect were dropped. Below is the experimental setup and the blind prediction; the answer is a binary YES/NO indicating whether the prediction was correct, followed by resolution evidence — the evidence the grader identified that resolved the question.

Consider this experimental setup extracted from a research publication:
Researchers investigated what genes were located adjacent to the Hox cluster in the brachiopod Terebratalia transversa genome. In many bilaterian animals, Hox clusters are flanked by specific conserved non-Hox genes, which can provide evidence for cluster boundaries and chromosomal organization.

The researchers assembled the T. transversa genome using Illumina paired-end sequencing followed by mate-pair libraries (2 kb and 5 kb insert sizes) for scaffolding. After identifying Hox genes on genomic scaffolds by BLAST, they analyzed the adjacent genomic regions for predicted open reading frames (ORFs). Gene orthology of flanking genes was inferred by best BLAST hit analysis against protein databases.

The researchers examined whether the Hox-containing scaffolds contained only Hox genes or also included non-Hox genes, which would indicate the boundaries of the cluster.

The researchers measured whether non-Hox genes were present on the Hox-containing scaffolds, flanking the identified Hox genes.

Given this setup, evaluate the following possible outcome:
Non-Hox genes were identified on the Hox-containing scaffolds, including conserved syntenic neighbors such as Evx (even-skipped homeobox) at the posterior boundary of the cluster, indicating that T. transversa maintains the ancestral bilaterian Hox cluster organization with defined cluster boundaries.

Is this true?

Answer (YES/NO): NO